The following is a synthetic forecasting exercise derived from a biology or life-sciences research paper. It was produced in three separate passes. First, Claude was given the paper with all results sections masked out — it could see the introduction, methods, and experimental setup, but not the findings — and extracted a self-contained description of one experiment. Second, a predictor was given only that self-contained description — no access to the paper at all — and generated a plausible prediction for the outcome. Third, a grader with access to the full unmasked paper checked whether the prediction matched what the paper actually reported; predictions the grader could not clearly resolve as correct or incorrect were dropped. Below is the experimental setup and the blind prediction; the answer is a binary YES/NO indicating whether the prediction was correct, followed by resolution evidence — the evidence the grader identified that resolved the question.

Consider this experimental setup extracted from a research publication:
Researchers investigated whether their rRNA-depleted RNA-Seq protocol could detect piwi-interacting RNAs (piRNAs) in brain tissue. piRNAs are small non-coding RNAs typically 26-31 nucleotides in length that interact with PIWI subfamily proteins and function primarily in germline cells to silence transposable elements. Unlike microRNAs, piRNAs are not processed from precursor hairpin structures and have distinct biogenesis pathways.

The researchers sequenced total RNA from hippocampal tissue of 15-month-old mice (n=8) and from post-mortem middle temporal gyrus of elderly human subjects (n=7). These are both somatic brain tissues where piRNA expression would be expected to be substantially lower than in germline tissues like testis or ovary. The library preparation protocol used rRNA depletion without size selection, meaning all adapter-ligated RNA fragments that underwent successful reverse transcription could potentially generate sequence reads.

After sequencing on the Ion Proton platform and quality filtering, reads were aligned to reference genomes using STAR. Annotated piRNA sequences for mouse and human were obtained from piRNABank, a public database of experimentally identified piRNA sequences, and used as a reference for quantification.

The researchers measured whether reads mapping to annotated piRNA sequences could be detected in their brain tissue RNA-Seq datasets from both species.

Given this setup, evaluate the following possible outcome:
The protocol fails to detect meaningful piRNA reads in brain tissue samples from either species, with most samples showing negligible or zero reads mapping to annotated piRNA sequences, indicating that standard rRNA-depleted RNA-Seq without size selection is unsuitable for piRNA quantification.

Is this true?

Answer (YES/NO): NO